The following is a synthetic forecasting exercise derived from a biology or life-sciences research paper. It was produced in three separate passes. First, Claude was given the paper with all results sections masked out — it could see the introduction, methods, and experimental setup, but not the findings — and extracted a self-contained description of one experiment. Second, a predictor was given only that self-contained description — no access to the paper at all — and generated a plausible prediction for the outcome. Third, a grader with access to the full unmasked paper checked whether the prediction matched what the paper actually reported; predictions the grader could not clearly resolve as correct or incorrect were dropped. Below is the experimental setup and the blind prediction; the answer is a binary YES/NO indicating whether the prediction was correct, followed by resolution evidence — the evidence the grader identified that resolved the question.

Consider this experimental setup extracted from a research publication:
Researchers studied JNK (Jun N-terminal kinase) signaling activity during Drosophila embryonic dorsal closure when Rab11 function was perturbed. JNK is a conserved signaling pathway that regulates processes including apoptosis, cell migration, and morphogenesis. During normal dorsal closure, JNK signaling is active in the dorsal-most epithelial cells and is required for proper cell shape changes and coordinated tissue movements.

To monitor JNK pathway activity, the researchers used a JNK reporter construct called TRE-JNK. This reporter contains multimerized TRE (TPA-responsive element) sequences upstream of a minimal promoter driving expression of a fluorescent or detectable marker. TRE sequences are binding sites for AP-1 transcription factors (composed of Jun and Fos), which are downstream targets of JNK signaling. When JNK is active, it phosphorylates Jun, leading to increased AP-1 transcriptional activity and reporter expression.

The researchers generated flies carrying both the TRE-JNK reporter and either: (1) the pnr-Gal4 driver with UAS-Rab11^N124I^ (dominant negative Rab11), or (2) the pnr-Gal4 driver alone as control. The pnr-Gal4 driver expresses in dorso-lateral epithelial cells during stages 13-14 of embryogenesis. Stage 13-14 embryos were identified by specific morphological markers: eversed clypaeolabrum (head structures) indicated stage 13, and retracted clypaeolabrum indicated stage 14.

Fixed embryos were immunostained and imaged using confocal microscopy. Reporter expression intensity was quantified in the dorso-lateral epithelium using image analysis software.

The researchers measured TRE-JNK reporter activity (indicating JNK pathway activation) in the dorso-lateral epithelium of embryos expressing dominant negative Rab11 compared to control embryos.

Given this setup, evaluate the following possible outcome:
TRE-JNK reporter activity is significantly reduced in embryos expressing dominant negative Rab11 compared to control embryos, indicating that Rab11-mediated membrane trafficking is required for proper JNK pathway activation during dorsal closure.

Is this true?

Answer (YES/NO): NO